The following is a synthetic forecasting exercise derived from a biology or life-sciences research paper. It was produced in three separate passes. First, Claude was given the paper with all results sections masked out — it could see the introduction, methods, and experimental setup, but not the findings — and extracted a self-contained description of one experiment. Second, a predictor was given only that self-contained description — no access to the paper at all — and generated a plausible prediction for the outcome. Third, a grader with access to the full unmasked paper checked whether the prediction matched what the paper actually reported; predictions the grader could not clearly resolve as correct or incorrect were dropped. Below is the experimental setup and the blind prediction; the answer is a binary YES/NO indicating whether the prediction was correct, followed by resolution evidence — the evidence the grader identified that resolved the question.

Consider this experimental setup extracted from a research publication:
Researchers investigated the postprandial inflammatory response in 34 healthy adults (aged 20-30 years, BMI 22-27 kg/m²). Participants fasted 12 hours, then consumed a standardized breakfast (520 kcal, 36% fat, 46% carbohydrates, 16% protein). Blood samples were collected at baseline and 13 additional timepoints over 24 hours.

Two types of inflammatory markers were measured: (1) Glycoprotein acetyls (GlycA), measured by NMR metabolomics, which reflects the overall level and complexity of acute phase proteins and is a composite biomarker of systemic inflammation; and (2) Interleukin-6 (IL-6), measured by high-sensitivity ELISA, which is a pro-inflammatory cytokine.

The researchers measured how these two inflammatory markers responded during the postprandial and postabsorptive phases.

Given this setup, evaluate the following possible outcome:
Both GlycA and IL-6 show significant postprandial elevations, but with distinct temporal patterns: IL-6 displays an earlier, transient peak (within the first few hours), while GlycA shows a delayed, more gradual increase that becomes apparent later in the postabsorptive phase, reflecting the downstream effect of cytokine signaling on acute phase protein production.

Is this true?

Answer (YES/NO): NO